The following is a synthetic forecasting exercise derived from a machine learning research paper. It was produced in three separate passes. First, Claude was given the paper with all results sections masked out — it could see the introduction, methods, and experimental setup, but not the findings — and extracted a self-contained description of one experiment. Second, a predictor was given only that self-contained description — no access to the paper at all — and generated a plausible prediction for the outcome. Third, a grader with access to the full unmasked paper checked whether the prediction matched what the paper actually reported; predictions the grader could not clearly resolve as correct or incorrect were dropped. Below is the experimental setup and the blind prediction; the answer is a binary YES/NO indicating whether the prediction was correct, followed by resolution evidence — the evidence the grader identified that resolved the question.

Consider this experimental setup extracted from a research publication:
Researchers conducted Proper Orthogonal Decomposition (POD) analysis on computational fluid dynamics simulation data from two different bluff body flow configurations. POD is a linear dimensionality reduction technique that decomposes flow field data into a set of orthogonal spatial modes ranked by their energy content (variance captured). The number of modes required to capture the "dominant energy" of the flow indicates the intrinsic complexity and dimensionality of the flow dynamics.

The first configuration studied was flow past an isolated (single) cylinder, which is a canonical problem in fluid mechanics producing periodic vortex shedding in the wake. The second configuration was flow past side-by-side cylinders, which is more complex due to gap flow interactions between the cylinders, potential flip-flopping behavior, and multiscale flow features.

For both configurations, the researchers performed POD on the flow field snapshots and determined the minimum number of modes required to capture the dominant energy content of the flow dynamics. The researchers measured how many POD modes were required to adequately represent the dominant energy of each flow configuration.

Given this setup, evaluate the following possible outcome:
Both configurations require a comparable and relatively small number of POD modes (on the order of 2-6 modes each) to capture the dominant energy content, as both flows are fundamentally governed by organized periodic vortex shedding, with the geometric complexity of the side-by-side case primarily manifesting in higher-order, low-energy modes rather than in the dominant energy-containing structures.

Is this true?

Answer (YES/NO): NO